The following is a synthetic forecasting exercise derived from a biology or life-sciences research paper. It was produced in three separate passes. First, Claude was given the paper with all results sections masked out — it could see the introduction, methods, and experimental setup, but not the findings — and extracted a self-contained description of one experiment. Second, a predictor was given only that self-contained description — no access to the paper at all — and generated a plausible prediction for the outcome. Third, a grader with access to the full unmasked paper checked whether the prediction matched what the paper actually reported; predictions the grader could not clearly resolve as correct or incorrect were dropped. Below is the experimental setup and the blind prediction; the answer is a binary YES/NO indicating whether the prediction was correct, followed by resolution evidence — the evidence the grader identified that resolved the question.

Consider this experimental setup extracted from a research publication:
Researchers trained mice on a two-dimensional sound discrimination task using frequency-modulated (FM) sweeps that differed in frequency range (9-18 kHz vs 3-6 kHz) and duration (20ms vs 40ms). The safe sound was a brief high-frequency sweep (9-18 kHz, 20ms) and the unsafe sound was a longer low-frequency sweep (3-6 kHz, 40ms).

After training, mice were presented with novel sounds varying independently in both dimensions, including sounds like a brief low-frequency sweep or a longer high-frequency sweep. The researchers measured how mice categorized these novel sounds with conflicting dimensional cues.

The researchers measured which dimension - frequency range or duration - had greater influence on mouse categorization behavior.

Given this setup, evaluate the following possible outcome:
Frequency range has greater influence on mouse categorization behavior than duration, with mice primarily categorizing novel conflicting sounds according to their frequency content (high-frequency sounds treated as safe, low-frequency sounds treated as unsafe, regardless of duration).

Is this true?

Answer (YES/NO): NO